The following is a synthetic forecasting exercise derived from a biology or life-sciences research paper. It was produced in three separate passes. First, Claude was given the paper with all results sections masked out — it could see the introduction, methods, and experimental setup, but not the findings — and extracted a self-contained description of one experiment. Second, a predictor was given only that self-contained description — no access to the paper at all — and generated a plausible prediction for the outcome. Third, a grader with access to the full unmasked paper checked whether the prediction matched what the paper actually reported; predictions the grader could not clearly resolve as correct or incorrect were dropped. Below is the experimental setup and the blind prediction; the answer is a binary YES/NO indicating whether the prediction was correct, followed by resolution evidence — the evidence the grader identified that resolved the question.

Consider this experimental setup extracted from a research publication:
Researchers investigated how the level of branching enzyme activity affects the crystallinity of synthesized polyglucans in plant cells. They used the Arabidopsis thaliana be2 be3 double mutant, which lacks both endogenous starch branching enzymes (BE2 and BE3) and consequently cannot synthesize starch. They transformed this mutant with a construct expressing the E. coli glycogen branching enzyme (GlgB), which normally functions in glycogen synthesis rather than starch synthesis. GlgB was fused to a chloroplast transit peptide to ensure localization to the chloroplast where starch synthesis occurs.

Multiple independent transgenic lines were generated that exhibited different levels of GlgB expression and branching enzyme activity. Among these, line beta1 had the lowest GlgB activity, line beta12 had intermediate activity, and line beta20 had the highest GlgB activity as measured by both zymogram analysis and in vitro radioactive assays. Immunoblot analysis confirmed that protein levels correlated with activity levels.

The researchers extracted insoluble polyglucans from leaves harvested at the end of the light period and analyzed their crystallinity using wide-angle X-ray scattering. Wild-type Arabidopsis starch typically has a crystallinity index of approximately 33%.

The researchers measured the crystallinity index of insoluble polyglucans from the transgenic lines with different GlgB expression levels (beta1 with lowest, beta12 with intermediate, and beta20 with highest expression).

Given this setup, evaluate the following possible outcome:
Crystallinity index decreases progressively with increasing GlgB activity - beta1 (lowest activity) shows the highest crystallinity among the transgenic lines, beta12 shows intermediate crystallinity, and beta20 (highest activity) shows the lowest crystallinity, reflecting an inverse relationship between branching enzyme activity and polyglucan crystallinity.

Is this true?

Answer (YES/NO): YES